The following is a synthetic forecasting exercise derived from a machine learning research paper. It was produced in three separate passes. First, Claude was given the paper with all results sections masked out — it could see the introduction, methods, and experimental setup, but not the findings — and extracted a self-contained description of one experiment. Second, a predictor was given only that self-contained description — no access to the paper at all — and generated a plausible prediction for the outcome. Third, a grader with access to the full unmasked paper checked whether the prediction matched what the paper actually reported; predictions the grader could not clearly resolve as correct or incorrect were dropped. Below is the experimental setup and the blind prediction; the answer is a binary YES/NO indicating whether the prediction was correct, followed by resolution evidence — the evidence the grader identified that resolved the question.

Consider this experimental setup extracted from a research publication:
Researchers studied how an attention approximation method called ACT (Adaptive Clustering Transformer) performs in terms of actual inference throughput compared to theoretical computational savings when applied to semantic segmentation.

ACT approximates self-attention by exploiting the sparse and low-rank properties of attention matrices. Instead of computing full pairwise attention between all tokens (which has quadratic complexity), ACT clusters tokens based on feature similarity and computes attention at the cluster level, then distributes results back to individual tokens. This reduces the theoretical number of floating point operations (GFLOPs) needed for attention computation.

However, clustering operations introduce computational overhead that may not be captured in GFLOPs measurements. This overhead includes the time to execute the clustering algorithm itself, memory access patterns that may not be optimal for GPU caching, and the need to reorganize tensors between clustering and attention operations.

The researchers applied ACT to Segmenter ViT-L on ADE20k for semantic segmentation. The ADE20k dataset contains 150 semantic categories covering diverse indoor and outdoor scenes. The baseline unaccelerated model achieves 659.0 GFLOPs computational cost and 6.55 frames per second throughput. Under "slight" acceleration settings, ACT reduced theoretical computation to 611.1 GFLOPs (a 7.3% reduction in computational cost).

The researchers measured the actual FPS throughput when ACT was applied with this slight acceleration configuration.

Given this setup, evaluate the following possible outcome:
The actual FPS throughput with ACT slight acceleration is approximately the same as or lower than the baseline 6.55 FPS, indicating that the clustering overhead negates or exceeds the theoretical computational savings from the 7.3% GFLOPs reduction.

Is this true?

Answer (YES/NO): YES